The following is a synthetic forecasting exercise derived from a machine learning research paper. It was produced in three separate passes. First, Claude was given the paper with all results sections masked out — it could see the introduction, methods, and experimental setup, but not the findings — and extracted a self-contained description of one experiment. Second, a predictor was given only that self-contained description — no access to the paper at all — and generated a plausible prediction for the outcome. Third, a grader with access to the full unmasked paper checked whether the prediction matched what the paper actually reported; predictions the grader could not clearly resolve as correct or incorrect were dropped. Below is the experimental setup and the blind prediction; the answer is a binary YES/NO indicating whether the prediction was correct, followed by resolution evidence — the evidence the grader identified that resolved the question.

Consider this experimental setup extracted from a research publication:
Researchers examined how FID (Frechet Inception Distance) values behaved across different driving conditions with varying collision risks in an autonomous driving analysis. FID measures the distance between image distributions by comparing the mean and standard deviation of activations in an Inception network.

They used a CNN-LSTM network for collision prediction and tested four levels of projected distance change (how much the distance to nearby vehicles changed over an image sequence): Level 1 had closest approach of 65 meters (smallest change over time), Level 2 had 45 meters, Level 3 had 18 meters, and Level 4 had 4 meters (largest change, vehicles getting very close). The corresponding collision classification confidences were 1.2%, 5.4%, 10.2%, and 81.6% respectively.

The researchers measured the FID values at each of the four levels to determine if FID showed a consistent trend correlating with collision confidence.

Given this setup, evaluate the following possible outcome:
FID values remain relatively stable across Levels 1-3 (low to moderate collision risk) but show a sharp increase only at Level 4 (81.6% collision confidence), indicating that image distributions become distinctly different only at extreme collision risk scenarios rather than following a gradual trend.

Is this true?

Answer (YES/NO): NO